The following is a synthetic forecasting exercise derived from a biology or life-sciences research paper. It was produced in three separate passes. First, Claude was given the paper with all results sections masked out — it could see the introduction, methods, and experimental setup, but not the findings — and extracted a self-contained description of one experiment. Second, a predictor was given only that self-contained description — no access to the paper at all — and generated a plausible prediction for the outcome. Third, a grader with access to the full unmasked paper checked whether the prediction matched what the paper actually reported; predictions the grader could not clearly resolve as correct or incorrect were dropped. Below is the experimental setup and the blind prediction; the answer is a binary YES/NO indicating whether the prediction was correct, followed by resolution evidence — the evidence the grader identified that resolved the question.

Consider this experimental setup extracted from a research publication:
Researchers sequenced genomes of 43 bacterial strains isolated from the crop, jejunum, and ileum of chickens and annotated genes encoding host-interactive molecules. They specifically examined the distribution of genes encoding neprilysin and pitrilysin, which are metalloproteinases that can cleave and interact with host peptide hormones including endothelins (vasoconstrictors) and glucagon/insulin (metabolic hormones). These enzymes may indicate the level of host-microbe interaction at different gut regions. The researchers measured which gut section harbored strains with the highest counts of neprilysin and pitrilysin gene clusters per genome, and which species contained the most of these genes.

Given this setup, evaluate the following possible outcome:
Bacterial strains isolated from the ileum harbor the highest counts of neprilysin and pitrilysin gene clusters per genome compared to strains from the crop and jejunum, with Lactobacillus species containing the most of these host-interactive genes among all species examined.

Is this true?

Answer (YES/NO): NO